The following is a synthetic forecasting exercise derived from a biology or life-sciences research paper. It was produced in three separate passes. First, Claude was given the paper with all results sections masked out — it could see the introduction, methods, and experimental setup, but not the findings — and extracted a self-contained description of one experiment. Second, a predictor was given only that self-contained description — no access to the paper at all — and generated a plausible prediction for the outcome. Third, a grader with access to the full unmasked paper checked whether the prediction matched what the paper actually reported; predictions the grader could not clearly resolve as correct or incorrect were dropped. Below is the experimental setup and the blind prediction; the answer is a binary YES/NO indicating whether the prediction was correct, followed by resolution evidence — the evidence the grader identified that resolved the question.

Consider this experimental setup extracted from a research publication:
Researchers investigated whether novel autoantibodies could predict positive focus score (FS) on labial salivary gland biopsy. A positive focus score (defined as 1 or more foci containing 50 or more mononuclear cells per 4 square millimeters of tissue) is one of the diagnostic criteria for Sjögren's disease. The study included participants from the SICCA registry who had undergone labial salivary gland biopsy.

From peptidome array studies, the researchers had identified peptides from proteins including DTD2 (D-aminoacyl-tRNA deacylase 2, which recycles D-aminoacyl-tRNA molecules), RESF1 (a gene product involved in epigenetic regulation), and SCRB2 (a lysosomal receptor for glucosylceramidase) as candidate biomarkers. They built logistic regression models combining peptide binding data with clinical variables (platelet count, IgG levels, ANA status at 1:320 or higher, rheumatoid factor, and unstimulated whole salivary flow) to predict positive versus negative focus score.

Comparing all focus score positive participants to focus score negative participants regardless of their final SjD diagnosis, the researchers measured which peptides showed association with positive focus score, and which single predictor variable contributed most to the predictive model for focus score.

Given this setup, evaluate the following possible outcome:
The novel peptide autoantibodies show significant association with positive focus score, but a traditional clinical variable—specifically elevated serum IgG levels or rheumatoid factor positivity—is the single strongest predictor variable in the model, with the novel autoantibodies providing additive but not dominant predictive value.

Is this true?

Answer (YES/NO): NO